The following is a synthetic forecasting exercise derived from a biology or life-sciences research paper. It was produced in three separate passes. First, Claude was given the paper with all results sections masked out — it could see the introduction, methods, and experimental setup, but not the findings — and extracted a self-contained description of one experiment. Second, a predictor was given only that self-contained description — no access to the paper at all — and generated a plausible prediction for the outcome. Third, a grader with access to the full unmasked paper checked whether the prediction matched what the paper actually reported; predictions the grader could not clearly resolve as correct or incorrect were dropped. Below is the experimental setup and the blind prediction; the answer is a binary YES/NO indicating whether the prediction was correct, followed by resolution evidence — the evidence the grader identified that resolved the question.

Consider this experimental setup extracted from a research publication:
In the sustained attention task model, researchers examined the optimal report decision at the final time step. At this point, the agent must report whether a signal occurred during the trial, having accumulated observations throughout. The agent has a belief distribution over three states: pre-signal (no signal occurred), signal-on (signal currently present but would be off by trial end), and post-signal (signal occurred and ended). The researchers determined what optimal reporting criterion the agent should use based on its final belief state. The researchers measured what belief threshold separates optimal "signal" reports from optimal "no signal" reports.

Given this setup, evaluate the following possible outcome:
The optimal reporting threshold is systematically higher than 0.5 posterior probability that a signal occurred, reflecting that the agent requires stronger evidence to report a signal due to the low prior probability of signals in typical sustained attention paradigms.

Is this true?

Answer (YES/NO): NO